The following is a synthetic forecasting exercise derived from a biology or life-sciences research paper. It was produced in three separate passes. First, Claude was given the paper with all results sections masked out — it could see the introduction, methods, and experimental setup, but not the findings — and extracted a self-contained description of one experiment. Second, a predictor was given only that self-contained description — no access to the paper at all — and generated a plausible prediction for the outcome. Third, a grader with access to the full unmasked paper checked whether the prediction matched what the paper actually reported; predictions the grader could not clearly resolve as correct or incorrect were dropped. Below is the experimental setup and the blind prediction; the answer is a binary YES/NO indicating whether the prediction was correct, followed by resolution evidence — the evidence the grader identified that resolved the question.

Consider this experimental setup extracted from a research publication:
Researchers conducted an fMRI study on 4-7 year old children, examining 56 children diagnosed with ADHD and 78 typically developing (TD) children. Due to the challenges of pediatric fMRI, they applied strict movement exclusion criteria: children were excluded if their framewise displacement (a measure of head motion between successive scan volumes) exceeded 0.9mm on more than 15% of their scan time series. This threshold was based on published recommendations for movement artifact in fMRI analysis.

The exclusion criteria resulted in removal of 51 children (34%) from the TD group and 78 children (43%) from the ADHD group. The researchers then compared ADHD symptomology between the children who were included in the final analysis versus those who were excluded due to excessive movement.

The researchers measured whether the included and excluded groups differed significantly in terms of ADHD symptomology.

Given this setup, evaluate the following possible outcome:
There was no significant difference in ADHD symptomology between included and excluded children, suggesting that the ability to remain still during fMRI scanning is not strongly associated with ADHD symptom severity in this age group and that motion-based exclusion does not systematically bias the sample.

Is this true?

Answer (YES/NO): NO